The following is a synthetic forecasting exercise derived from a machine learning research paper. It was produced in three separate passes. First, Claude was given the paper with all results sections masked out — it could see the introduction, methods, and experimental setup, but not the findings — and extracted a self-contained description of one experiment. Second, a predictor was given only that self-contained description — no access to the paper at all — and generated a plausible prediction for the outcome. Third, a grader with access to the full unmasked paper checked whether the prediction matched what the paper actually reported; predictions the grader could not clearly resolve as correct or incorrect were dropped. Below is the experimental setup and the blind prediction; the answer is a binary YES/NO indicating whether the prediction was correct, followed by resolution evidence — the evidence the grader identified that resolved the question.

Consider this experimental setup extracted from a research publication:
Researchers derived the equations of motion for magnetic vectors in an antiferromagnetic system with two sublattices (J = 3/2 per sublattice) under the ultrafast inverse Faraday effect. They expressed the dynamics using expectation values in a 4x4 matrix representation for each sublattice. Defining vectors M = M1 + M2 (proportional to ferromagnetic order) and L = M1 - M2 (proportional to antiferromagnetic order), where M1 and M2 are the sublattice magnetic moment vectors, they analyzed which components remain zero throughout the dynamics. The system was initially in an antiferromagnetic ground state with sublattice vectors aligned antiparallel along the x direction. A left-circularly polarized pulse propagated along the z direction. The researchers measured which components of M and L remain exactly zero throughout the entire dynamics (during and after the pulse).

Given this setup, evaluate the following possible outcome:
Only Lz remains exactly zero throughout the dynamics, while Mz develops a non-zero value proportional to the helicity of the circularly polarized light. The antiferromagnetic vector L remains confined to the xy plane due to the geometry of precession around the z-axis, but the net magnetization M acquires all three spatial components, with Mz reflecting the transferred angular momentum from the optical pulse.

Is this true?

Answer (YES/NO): NO